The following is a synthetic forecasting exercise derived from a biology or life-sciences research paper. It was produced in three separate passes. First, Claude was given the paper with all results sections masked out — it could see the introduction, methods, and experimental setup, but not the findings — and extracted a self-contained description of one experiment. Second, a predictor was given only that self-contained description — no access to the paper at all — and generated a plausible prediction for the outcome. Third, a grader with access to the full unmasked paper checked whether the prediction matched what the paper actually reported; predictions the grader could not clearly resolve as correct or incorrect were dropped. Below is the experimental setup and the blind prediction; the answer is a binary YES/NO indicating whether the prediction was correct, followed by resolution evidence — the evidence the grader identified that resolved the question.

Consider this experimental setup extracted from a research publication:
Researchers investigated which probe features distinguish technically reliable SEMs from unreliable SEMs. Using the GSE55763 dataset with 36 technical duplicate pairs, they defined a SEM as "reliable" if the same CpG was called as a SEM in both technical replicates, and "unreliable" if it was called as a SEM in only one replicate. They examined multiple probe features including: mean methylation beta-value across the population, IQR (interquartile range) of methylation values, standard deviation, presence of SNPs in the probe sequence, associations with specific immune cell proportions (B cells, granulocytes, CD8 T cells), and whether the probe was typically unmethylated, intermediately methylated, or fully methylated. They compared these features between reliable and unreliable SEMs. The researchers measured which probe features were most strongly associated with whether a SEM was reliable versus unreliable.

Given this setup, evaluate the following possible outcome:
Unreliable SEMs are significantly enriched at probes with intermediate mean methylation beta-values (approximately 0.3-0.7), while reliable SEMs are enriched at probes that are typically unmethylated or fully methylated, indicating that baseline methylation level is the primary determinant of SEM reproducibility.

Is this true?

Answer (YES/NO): NO